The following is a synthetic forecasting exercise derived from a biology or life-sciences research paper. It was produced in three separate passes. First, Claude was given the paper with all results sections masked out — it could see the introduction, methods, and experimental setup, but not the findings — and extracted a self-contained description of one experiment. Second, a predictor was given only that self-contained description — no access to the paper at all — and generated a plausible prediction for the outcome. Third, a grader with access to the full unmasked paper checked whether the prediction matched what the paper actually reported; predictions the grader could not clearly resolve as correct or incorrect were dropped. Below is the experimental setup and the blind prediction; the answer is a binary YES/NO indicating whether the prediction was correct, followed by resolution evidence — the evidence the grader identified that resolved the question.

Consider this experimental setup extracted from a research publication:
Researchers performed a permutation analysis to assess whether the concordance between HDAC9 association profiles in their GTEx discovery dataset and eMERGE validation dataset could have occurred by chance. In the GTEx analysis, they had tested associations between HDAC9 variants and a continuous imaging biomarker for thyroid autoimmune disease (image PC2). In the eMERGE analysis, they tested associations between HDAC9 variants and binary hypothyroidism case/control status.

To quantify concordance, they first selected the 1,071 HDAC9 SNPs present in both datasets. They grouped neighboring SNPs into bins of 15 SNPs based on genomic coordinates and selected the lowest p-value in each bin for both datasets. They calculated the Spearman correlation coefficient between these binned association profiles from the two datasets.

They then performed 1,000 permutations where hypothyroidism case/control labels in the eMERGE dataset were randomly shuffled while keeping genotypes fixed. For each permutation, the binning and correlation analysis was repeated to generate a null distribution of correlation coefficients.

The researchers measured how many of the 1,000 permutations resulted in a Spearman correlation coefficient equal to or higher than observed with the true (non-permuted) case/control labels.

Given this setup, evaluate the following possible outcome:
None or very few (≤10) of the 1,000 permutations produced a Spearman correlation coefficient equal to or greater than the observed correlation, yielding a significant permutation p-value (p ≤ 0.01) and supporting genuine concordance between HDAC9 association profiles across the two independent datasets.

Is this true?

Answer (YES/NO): YES